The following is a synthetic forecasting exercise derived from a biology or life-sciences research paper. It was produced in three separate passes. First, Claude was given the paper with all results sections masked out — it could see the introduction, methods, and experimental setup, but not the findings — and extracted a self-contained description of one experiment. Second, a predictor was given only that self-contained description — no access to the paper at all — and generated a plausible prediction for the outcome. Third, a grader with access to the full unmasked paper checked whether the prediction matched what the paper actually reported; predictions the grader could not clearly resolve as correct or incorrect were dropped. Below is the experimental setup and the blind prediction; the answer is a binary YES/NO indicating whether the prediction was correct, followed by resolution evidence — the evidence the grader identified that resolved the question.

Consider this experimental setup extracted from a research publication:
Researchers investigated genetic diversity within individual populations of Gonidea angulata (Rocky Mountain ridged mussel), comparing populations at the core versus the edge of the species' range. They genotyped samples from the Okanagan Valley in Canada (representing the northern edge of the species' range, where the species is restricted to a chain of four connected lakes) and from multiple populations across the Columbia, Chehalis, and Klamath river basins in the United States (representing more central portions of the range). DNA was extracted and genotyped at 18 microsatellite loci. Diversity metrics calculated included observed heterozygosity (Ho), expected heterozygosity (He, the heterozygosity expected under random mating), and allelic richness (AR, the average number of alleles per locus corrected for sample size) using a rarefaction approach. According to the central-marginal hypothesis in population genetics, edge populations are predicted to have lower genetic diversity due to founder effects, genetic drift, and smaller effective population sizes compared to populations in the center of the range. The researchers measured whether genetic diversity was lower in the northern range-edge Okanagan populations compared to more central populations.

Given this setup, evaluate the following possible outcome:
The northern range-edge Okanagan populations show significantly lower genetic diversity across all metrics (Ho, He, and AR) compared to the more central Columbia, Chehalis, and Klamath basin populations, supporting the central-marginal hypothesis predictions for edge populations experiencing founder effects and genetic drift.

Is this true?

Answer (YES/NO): NO